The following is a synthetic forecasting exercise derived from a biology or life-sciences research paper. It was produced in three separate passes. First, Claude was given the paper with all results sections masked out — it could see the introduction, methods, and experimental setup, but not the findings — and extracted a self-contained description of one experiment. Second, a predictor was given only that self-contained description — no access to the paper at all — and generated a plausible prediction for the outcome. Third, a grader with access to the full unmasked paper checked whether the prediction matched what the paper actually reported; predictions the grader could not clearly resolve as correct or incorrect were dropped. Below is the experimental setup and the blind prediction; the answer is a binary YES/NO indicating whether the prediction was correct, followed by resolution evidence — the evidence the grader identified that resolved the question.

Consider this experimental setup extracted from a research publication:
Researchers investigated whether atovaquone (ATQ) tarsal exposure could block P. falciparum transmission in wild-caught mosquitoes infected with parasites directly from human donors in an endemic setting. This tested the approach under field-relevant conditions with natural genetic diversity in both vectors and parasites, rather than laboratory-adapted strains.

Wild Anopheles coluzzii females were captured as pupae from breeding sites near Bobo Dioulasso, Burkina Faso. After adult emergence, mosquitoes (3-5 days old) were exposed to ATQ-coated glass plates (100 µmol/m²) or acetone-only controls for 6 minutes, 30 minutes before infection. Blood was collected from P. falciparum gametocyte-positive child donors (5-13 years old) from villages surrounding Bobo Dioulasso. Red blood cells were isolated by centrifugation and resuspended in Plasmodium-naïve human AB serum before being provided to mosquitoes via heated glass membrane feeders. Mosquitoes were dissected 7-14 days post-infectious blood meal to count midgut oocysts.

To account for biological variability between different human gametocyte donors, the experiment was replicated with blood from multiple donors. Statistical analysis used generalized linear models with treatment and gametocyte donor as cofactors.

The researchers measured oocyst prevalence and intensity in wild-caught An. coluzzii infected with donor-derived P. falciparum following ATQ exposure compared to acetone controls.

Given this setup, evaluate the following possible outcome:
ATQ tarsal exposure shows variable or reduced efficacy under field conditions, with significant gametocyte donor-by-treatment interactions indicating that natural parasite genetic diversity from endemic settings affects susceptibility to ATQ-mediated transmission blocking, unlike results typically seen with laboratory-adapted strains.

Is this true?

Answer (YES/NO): NO